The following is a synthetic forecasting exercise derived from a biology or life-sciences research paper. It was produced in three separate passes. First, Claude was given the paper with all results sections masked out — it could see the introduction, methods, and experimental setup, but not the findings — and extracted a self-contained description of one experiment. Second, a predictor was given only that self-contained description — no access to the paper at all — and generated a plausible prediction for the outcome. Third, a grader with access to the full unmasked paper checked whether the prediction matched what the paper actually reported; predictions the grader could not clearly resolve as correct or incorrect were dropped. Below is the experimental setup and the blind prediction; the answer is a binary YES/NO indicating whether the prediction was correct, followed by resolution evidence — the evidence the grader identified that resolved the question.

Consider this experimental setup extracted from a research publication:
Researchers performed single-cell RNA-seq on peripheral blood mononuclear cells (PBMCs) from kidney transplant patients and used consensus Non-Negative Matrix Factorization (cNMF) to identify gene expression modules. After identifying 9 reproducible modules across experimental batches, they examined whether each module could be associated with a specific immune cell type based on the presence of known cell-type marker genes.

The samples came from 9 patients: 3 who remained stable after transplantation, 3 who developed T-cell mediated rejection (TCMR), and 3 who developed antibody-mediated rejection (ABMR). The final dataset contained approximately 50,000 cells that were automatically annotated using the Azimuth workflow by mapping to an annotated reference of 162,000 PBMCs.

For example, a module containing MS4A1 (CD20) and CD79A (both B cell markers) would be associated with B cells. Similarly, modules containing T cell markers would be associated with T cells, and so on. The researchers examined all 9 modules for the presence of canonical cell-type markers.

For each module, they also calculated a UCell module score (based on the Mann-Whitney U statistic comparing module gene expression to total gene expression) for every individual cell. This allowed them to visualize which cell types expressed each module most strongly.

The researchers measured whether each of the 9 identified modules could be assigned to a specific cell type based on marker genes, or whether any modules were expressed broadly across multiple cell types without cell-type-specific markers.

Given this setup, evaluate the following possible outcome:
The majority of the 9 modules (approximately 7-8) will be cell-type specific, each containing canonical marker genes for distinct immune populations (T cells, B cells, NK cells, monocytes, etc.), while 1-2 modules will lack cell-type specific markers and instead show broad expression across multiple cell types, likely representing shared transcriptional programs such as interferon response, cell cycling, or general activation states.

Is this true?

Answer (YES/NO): YES